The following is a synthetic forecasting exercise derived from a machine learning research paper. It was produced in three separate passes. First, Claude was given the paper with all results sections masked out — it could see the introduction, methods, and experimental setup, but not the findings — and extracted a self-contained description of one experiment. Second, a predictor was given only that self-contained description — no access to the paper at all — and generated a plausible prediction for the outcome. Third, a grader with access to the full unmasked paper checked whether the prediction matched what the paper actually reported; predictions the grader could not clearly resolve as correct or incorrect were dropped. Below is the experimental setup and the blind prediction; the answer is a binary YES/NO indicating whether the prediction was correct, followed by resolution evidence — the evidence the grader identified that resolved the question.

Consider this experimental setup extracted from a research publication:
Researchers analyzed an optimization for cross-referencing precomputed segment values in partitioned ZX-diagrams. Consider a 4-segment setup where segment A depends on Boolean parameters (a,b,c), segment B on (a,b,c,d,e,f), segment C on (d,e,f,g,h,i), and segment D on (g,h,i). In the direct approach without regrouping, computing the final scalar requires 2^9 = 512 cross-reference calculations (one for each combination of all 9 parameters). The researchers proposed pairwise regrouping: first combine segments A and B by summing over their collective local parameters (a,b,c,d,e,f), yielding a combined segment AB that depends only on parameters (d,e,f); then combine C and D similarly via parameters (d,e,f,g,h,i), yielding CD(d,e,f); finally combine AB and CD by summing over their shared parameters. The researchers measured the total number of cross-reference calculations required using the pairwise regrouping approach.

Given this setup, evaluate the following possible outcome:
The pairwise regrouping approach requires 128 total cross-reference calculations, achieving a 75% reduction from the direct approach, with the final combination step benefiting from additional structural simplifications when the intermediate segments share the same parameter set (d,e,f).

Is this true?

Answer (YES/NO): NO